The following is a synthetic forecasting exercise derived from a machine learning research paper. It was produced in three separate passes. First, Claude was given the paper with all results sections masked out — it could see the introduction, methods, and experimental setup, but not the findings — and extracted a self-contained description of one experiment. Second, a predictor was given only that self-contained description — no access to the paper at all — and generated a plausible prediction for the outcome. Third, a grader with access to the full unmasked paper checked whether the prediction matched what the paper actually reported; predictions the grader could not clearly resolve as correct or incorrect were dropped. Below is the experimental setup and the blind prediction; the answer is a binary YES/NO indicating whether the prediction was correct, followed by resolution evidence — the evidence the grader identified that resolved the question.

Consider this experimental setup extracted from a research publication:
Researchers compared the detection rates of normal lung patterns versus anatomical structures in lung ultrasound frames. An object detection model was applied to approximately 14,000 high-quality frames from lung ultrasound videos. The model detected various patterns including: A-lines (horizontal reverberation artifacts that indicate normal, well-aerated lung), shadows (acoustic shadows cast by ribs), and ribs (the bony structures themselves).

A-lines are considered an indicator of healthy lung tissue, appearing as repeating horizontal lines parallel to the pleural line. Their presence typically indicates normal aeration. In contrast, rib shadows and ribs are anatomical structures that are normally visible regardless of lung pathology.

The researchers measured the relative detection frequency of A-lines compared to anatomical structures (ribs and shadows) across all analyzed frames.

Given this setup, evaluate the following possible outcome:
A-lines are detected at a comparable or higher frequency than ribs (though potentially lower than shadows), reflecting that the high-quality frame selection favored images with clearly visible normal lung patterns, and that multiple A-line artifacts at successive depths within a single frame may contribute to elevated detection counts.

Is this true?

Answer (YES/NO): YES